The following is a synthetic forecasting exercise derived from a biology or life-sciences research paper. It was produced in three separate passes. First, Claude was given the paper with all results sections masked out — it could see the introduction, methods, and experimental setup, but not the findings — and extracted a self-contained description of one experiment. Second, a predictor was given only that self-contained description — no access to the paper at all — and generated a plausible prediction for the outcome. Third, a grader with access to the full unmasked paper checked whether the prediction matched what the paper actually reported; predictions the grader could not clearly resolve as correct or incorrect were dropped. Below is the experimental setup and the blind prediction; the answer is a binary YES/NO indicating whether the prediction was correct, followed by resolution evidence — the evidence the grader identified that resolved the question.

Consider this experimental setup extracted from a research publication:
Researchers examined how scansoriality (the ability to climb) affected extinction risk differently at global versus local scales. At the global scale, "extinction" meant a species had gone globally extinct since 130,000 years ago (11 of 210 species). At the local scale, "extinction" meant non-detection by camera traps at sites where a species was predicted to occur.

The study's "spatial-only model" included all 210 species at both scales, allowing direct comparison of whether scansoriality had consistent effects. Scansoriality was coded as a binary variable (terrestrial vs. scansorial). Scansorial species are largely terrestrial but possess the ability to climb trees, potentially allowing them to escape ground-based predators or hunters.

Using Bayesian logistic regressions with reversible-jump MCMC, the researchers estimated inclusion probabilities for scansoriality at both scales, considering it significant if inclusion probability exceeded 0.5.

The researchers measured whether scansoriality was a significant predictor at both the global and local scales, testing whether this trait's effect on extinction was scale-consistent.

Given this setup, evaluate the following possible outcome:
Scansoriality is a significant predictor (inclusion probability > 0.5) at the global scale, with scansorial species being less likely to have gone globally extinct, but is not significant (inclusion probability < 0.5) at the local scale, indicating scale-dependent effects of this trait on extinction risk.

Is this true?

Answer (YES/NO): YES